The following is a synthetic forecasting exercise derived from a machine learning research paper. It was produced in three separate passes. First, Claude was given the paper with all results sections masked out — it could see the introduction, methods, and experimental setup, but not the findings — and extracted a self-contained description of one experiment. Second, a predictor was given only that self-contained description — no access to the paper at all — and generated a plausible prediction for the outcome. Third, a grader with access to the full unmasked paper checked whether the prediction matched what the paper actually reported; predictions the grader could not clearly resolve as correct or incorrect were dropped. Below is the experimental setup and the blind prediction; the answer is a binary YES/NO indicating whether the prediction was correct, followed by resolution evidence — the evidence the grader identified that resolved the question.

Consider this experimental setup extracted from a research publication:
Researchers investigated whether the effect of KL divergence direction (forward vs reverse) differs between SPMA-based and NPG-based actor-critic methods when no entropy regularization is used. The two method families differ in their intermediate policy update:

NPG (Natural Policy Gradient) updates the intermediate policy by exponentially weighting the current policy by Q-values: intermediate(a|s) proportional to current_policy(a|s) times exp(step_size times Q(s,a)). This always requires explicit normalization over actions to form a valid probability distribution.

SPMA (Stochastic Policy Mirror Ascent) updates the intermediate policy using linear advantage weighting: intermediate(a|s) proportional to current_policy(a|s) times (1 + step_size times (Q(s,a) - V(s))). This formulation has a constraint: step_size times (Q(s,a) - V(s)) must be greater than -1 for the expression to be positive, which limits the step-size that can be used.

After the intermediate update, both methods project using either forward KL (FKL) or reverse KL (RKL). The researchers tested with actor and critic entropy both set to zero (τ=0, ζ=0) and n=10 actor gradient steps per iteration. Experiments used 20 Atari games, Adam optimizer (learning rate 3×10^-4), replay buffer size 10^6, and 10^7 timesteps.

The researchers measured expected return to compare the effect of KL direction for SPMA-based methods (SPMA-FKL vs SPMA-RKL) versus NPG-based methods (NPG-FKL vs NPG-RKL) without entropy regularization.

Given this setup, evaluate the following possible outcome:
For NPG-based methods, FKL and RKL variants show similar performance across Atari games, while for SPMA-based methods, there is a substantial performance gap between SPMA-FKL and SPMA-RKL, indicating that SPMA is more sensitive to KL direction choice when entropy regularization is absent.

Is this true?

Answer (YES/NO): YES